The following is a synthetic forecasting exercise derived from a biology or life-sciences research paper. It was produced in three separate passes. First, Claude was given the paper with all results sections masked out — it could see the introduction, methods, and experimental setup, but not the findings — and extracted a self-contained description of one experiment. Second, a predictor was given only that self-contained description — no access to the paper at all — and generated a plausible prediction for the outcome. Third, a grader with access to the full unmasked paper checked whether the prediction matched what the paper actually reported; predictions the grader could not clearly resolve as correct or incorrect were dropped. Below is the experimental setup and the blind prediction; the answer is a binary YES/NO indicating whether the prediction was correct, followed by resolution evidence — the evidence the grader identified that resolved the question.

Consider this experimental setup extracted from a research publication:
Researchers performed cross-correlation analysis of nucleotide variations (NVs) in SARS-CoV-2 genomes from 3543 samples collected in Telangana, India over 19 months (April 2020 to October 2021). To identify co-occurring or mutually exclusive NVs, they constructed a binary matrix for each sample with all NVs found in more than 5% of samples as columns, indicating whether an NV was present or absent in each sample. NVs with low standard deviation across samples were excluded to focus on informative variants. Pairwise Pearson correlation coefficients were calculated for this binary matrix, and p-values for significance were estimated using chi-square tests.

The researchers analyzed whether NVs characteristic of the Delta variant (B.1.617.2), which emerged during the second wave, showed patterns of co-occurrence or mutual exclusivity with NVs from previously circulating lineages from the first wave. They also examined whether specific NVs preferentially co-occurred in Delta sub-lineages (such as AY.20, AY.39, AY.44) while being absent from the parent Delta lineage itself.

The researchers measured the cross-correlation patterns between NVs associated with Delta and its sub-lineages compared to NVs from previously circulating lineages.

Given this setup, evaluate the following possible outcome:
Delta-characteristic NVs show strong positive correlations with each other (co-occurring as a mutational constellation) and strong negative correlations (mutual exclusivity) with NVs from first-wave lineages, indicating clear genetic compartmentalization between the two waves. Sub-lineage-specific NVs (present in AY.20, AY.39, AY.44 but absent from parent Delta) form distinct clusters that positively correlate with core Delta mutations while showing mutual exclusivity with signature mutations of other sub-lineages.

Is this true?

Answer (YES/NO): NO